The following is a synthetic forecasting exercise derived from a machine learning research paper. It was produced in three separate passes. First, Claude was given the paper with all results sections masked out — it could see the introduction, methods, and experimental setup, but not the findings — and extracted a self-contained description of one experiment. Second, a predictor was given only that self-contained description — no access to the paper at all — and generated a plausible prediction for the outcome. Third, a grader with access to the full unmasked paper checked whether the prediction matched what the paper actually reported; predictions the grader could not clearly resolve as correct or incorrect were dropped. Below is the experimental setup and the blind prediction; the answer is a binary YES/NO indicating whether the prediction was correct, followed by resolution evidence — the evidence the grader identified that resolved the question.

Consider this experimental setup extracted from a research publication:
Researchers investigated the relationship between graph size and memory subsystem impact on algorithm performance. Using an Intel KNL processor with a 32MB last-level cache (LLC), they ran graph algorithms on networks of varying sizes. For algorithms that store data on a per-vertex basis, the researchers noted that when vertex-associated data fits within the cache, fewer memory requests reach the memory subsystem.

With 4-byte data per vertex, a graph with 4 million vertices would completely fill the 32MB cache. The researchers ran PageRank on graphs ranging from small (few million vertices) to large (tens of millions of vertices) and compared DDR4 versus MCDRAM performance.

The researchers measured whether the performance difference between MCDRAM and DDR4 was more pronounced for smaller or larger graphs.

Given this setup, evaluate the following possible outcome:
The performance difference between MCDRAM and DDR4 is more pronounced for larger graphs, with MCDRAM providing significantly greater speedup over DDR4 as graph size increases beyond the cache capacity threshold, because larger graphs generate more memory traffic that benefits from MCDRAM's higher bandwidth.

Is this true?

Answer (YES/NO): NO